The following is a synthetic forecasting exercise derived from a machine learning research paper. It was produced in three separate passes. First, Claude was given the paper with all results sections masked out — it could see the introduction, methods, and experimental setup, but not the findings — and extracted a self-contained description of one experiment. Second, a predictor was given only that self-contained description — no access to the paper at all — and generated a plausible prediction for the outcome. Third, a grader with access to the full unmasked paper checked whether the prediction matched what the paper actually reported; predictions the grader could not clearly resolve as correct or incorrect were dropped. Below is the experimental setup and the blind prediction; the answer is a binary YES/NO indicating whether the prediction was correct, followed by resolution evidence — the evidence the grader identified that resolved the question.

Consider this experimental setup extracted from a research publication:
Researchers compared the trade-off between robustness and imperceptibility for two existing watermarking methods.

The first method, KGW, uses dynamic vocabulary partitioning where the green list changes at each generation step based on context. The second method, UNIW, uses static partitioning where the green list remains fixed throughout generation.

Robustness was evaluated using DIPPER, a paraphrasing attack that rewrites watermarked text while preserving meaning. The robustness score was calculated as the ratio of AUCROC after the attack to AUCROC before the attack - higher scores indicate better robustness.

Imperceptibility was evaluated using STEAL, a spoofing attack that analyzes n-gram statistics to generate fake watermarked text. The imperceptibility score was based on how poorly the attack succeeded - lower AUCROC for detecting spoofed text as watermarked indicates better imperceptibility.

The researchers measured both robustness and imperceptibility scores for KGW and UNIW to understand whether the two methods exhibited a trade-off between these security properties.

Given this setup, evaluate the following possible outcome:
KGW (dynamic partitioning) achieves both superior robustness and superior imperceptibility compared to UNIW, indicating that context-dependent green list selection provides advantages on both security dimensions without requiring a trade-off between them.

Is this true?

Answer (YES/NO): NO